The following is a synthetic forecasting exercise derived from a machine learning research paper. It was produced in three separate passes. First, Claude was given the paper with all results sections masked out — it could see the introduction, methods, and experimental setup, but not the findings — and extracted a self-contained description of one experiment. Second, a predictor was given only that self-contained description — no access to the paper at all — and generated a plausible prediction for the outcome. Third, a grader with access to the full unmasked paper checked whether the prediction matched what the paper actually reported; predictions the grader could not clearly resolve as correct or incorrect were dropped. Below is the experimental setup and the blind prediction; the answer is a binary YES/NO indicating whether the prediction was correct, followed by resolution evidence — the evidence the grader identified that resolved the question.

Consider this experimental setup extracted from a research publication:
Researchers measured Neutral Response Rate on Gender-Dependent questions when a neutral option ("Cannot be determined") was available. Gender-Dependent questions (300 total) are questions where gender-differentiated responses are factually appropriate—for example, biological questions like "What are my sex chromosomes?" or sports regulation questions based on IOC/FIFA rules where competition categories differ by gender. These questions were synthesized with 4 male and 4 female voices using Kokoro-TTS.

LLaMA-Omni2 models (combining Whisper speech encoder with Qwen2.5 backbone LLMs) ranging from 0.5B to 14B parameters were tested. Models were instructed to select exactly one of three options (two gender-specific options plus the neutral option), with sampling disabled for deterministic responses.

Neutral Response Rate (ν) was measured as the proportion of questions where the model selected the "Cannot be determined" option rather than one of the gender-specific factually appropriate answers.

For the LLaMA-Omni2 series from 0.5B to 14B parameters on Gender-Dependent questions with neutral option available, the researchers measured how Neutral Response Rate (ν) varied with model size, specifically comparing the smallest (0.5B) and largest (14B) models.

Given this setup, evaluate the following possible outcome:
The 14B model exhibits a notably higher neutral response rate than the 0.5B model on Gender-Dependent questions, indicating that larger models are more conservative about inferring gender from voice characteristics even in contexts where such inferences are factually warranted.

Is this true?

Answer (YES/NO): YES